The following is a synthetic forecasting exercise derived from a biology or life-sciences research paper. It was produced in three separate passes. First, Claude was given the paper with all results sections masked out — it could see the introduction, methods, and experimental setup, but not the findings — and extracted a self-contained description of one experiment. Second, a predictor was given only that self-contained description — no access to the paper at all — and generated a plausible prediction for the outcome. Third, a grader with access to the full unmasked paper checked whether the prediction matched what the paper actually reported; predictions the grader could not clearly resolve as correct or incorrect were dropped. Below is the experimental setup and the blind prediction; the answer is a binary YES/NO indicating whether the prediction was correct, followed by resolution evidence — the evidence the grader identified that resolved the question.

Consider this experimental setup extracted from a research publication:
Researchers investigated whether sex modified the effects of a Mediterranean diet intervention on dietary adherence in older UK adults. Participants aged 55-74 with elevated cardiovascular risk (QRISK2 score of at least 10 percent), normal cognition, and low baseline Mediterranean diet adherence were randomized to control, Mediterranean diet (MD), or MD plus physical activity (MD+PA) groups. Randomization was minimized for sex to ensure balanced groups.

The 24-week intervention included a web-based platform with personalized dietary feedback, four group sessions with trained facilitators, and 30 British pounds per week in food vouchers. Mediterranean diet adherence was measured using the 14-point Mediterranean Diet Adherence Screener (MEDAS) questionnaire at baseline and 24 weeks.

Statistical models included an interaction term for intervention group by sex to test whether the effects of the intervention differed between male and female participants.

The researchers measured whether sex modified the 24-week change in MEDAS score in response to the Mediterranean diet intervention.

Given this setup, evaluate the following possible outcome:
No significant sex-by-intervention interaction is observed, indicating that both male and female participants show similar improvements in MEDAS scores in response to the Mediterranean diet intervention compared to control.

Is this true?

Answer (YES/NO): YES